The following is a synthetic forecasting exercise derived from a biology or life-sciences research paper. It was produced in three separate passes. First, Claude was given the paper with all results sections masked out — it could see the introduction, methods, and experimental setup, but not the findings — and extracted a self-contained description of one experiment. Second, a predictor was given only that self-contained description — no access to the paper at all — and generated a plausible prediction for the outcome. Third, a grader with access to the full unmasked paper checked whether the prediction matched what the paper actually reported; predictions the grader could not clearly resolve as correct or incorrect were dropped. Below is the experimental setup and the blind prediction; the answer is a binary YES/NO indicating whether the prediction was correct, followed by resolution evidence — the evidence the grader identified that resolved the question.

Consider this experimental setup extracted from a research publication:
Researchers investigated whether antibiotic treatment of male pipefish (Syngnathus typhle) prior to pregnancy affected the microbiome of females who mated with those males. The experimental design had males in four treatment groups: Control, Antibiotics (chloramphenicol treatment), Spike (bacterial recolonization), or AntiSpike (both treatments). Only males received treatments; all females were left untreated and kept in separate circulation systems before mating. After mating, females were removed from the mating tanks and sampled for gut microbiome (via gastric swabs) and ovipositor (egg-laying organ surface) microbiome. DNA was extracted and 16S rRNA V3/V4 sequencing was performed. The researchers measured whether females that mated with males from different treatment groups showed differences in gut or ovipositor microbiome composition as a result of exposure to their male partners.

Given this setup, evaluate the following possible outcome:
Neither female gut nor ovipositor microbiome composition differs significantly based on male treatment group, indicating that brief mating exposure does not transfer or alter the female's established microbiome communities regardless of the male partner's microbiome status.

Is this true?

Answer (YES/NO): YES